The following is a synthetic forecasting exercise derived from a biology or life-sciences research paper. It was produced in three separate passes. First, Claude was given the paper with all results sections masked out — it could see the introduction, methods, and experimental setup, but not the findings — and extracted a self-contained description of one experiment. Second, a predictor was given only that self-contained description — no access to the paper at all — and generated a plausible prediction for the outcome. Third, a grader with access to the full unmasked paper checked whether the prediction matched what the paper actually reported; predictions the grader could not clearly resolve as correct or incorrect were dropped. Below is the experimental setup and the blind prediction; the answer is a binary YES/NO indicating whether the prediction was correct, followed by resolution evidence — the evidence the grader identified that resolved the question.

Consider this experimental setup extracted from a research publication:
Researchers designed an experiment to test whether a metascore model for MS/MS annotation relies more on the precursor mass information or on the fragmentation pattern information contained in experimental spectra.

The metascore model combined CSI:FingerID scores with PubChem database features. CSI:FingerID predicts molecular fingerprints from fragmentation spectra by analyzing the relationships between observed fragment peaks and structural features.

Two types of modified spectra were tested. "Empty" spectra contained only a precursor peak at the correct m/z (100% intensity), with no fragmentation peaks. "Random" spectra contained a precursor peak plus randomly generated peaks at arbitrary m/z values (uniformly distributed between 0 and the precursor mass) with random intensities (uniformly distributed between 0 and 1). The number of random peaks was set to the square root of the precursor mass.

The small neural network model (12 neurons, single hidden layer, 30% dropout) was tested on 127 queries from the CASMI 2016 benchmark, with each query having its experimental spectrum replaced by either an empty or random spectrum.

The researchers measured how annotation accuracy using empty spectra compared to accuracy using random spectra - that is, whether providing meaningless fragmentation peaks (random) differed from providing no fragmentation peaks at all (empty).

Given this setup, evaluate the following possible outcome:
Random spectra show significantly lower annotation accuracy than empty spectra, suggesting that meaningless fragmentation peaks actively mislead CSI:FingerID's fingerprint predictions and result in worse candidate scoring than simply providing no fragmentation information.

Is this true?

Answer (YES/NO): NO